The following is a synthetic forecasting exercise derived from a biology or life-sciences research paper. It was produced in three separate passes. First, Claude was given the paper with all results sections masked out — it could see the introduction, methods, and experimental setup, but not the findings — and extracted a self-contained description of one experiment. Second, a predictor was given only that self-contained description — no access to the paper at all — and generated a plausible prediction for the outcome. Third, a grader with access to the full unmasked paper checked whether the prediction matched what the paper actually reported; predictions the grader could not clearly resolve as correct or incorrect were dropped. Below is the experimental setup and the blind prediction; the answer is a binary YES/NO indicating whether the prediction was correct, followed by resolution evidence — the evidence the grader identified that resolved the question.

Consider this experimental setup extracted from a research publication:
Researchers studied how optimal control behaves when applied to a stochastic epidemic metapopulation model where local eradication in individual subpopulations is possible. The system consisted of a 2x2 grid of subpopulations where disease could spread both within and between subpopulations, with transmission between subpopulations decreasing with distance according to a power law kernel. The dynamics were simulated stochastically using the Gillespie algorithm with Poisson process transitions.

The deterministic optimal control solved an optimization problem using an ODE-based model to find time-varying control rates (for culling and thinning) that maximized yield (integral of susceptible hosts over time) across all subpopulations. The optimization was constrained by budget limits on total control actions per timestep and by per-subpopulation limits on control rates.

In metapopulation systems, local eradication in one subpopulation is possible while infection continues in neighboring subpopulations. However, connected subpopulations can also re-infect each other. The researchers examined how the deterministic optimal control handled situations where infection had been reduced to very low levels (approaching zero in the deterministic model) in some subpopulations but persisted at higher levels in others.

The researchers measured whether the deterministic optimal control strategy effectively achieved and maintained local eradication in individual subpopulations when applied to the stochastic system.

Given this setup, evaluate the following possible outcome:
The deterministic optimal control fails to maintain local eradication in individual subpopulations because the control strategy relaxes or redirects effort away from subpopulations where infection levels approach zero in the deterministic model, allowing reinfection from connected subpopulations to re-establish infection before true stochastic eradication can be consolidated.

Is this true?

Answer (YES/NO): NO